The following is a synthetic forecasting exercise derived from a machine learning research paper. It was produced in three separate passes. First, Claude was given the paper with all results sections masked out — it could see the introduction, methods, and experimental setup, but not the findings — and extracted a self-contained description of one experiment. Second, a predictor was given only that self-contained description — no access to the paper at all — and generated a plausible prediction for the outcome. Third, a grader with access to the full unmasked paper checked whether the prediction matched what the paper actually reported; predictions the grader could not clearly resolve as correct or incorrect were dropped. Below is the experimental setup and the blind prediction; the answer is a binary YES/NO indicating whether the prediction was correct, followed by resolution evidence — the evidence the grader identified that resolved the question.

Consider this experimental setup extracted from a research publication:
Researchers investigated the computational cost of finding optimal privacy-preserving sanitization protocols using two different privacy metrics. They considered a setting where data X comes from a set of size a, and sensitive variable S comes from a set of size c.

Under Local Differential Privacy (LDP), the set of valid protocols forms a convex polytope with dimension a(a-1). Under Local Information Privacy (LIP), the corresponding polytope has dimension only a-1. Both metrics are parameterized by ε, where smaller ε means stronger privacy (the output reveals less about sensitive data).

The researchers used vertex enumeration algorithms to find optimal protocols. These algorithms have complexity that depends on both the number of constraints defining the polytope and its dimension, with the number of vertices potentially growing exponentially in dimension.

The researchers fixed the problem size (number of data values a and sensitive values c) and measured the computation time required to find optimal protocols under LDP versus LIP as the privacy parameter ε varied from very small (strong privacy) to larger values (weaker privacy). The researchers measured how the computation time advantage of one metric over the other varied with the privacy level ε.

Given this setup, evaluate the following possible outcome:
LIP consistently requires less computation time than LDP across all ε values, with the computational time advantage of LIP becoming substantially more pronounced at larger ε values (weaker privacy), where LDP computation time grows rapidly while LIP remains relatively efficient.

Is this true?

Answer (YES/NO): NO